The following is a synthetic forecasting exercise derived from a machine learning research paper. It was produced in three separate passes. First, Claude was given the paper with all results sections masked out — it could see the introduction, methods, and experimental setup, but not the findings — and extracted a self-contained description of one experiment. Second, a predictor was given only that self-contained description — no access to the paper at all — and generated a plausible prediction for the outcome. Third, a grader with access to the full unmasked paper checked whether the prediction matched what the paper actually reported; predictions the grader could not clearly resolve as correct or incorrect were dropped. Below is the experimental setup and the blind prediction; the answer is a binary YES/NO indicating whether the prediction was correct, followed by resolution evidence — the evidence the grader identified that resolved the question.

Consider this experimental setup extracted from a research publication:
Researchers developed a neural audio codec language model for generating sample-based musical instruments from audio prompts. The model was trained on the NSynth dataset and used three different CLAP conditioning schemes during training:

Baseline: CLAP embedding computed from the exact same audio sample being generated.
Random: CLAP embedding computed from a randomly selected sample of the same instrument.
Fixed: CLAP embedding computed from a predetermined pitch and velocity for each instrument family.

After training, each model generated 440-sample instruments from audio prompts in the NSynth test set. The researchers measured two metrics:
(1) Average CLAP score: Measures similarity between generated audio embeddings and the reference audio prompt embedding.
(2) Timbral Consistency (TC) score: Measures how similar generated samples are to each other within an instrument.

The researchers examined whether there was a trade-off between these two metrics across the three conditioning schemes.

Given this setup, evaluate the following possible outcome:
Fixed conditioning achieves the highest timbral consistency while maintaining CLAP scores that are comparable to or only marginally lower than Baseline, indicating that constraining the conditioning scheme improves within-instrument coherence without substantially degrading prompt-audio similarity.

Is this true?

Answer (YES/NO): YES